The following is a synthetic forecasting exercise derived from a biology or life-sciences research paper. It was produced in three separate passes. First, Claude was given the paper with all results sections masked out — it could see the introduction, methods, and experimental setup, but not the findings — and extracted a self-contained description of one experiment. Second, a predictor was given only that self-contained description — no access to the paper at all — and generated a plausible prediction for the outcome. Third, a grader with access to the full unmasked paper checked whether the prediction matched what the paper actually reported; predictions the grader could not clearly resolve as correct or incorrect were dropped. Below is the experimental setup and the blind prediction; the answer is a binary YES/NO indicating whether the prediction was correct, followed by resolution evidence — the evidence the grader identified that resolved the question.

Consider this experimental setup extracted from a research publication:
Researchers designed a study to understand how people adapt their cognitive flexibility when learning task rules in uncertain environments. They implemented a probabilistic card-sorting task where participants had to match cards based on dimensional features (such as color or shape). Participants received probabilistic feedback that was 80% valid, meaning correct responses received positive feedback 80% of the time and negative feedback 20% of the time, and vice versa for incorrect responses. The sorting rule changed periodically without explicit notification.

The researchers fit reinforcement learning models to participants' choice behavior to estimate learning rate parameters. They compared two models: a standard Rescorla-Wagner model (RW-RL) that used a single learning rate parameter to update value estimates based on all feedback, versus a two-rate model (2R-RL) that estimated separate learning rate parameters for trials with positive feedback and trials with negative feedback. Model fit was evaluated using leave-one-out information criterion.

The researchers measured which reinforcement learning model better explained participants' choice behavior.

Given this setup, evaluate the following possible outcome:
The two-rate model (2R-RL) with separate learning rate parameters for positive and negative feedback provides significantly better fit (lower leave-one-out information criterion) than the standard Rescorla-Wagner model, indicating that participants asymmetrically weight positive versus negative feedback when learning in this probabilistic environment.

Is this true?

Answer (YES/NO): YES